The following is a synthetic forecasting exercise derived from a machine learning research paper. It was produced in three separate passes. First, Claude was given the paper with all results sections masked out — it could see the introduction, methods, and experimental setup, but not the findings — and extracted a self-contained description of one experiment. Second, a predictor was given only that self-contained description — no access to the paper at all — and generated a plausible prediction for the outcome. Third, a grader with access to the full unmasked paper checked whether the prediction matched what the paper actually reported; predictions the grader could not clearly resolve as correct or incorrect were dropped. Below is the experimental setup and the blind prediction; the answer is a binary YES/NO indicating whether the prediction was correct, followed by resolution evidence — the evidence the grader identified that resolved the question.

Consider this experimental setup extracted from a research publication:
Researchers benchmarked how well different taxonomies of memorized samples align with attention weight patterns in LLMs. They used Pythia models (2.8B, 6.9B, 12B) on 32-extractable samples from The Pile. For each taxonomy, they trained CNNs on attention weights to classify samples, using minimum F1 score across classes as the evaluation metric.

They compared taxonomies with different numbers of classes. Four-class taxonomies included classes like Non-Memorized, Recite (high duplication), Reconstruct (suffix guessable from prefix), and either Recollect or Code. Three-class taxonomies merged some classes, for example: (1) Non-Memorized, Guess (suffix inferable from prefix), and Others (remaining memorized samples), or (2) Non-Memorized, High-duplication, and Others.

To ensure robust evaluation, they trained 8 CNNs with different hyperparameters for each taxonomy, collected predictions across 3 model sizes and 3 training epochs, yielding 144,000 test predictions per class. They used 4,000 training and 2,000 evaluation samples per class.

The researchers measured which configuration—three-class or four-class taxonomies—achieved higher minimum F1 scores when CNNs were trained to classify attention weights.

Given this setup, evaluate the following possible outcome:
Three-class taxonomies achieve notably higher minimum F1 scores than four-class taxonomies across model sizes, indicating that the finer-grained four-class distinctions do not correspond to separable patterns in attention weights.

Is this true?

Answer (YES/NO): YES